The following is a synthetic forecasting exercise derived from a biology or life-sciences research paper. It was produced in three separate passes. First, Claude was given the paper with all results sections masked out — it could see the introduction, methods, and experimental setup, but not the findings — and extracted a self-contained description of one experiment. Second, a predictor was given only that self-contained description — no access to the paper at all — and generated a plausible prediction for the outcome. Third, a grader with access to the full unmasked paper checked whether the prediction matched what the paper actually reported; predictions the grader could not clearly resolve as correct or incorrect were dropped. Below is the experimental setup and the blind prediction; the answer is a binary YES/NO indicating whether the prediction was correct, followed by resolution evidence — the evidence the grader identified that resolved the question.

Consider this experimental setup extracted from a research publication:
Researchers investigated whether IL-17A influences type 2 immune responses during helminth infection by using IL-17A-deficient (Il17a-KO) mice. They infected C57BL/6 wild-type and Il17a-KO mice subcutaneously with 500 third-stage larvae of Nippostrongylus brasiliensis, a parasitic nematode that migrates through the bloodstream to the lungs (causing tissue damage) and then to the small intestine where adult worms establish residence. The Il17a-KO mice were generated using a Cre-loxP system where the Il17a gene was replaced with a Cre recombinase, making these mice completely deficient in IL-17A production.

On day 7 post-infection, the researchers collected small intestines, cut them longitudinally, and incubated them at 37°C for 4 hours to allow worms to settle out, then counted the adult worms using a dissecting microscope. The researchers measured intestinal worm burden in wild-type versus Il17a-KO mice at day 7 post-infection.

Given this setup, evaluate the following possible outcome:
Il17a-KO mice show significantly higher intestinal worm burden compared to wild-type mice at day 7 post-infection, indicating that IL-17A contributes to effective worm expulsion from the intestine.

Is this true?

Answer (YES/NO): YES